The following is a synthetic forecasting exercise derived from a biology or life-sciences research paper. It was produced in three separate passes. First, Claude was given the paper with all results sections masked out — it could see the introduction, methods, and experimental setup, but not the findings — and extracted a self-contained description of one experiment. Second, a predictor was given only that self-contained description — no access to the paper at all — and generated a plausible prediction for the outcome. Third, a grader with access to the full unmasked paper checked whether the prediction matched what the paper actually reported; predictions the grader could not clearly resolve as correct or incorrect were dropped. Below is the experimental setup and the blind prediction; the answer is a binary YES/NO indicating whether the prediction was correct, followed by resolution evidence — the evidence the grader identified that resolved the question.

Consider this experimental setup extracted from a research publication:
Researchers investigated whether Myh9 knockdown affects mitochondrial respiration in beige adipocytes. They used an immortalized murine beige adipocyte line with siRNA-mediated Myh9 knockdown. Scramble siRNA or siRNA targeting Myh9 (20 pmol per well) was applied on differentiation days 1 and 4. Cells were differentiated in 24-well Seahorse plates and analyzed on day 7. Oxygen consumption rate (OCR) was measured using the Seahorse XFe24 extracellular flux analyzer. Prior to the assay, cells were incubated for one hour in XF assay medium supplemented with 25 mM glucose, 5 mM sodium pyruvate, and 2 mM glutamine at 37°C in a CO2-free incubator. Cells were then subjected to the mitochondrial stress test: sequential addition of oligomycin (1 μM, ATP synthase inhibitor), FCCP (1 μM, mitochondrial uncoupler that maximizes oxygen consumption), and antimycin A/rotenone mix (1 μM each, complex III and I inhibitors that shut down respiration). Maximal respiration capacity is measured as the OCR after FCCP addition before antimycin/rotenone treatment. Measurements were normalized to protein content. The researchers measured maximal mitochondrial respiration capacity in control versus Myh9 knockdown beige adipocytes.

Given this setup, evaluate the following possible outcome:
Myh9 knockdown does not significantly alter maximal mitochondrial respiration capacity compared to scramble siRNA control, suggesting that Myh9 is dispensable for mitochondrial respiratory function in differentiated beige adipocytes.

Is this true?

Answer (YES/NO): NO